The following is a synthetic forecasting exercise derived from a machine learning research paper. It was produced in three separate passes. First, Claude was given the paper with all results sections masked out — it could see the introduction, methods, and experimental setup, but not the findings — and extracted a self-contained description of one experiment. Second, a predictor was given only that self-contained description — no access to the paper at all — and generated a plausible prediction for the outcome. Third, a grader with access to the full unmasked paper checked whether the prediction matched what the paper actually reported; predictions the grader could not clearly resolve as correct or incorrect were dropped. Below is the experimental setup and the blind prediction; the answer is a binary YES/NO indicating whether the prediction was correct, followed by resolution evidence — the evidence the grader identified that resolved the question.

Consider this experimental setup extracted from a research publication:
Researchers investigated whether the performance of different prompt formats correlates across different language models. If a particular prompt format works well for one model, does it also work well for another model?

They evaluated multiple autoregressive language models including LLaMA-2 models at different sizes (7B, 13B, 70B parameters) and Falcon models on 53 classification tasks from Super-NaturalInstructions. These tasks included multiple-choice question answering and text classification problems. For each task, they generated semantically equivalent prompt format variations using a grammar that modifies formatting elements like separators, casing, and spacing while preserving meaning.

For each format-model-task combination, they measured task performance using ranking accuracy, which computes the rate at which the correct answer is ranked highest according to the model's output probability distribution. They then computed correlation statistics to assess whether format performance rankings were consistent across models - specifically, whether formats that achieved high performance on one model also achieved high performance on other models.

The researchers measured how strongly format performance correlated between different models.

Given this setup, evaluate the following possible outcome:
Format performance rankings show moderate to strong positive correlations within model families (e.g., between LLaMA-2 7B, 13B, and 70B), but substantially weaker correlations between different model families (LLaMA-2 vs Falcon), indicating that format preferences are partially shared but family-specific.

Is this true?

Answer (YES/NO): NO